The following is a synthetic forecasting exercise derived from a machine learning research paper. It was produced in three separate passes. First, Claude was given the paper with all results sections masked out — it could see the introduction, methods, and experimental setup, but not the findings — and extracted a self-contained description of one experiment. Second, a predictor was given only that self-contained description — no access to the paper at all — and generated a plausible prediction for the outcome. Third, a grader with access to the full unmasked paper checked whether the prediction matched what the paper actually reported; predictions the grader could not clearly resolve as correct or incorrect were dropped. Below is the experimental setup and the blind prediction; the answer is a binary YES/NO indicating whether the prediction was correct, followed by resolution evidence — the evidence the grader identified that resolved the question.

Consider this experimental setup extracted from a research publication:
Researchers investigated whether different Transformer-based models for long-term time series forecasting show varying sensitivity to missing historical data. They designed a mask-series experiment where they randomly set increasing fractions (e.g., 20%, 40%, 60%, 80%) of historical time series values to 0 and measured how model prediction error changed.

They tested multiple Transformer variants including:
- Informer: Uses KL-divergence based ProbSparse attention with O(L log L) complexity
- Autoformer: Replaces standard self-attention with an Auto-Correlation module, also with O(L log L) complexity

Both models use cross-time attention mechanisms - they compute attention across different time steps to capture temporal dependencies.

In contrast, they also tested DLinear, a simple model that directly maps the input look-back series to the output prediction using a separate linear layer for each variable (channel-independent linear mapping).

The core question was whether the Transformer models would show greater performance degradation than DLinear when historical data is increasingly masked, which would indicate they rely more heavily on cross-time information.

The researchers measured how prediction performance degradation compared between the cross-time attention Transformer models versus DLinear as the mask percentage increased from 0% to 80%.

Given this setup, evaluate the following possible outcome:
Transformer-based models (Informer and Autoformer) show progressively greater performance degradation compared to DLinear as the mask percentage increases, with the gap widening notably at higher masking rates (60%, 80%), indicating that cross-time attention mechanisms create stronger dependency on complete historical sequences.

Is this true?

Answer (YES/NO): NO